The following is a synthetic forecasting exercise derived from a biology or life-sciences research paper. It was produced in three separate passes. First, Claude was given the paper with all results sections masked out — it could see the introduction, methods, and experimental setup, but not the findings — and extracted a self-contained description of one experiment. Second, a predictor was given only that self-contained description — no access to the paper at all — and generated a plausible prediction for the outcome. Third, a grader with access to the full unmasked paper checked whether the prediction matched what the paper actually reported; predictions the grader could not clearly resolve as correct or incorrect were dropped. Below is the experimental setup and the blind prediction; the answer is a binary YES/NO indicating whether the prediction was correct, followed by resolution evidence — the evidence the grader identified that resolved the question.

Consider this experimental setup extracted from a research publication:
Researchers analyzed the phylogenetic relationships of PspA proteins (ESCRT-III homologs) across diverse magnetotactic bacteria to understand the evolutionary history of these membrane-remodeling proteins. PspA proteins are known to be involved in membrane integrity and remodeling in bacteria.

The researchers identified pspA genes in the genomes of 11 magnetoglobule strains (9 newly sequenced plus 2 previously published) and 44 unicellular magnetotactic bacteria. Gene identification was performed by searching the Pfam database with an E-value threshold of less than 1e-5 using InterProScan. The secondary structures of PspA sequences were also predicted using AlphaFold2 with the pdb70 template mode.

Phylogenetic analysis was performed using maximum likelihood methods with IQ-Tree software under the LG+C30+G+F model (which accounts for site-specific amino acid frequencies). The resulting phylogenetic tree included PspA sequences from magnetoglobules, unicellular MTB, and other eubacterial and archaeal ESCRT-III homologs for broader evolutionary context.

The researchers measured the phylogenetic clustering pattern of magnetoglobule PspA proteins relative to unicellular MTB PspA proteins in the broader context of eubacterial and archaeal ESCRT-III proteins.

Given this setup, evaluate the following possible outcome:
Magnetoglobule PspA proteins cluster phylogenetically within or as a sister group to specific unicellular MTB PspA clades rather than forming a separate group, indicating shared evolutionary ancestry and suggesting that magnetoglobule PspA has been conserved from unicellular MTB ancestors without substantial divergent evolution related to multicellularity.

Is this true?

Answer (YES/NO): NO